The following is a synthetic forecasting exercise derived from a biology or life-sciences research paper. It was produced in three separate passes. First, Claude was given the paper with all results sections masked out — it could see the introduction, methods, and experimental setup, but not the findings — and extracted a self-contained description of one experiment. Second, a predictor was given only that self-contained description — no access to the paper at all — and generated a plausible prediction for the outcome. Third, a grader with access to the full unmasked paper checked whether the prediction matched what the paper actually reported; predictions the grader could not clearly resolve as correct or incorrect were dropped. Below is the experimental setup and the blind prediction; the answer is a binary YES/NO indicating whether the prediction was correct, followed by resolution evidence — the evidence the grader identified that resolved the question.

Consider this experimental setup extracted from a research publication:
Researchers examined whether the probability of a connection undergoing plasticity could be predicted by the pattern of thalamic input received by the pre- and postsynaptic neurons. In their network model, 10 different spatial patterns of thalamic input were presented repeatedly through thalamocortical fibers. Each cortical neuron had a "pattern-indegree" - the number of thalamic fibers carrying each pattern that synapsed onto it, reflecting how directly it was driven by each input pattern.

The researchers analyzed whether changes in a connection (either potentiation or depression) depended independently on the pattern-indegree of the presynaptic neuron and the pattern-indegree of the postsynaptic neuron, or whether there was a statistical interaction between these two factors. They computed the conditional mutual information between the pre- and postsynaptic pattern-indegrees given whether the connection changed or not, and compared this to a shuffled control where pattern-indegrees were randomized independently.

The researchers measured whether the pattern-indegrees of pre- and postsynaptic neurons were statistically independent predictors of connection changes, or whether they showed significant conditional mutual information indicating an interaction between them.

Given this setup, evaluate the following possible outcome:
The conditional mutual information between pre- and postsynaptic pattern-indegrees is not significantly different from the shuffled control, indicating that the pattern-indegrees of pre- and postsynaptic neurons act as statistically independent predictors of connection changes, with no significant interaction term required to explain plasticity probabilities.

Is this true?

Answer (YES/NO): NO